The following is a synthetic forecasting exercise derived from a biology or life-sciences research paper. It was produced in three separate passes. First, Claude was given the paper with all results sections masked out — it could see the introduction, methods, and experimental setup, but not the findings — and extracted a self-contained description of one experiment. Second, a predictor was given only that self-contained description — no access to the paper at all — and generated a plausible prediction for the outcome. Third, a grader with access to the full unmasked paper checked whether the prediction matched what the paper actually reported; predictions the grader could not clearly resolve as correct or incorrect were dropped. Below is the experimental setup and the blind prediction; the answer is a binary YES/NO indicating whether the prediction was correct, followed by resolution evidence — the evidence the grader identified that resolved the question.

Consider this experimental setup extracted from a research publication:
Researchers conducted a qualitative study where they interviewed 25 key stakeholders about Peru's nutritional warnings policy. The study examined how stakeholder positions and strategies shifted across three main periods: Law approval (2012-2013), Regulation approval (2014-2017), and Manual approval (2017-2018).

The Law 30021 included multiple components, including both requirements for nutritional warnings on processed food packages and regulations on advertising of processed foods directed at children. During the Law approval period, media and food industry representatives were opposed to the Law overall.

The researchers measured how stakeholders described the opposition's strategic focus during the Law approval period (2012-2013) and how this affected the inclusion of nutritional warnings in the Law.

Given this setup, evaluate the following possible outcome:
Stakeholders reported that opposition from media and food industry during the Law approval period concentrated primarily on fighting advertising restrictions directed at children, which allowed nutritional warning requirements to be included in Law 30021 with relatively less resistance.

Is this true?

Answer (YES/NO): YES